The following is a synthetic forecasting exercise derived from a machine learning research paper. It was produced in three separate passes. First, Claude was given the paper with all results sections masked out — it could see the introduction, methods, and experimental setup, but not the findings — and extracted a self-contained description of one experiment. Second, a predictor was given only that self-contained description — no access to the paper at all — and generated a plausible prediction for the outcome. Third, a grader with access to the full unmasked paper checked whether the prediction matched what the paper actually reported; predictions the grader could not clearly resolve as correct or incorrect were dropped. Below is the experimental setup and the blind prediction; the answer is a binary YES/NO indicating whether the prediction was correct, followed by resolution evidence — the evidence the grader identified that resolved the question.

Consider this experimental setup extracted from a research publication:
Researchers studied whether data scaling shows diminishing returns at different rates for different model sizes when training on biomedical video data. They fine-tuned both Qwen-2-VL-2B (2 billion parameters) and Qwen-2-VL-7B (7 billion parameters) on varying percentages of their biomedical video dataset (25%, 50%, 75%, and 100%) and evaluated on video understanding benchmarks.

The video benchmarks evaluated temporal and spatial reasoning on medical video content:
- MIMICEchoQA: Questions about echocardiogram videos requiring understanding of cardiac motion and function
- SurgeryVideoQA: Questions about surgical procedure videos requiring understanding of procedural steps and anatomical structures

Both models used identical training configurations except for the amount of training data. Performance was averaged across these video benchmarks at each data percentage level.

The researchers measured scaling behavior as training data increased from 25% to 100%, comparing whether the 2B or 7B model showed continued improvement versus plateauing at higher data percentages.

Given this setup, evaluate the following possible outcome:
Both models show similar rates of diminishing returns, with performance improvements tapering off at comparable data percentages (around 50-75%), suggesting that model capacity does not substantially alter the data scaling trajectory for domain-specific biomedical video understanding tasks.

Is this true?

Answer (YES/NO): NO